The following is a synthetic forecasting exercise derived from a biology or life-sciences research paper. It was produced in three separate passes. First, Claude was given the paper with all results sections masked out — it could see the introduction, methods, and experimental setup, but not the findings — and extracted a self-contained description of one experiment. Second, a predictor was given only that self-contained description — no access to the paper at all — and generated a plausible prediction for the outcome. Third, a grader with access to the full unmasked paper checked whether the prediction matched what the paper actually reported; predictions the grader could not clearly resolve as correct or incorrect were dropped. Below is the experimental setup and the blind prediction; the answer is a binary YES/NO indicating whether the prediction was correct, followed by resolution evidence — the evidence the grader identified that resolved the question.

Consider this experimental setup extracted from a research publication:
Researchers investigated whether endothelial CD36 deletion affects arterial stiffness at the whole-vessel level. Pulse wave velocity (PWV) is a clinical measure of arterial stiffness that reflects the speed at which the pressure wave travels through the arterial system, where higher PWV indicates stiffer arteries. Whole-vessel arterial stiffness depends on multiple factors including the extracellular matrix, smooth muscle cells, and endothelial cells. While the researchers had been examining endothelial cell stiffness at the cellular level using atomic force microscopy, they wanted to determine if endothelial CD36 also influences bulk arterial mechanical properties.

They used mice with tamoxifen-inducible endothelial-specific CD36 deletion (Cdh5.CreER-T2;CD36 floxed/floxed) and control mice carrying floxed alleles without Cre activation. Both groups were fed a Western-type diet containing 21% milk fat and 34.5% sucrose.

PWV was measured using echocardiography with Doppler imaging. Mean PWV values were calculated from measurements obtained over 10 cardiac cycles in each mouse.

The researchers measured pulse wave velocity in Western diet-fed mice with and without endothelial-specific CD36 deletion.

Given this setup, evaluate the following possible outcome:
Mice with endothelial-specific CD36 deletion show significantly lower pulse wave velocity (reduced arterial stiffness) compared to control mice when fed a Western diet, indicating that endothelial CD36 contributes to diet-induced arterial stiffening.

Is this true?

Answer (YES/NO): NO